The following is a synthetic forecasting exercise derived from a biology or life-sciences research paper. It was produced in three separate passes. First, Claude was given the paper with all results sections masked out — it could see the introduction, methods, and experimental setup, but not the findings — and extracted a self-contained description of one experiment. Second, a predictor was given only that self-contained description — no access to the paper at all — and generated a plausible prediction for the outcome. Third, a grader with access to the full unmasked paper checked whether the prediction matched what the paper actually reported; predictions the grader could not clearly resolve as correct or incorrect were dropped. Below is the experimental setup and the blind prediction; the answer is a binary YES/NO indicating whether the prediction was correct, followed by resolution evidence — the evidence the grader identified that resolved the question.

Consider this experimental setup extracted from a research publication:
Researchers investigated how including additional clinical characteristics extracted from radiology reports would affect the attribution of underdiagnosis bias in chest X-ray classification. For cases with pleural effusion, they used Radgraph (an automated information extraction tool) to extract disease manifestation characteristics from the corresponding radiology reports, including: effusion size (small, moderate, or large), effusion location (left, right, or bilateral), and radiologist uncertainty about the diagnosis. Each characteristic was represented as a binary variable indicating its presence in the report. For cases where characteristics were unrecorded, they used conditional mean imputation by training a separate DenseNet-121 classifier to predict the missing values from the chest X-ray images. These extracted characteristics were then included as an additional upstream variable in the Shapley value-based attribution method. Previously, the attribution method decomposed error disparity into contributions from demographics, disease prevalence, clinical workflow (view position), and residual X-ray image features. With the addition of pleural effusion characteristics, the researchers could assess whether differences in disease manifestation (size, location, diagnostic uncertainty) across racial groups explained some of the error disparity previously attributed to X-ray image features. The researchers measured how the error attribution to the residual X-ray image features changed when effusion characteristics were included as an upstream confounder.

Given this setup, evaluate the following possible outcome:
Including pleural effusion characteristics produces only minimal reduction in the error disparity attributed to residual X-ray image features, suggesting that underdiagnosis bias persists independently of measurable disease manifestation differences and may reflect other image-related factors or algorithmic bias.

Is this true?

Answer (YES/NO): YES